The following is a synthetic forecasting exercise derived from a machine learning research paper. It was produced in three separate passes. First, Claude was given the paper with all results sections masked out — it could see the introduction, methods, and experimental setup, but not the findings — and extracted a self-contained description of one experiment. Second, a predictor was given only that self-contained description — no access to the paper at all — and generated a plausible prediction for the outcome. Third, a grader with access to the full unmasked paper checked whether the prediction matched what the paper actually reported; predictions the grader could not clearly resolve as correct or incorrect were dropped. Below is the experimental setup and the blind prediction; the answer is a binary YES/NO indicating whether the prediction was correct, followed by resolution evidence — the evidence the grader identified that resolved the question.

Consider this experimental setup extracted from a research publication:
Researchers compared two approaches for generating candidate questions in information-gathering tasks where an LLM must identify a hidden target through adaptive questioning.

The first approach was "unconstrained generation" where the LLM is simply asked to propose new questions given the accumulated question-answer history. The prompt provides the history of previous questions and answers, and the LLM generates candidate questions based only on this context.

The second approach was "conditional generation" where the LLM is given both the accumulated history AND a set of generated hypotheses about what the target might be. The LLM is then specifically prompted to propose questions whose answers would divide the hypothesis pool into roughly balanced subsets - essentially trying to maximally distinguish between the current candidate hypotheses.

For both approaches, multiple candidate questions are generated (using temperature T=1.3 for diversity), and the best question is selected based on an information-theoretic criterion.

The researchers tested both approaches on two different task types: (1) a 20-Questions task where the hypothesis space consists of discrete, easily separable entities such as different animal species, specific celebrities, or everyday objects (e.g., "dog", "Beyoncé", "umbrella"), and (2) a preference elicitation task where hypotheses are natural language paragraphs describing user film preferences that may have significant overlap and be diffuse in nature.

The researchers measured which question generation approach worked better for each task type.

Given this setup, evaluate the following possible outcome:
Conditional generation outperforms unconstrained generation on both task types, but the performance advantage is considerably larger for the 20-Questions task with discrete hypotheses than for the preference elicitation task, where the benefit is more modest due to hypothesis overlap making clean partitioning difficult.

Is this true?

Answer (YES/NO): NO